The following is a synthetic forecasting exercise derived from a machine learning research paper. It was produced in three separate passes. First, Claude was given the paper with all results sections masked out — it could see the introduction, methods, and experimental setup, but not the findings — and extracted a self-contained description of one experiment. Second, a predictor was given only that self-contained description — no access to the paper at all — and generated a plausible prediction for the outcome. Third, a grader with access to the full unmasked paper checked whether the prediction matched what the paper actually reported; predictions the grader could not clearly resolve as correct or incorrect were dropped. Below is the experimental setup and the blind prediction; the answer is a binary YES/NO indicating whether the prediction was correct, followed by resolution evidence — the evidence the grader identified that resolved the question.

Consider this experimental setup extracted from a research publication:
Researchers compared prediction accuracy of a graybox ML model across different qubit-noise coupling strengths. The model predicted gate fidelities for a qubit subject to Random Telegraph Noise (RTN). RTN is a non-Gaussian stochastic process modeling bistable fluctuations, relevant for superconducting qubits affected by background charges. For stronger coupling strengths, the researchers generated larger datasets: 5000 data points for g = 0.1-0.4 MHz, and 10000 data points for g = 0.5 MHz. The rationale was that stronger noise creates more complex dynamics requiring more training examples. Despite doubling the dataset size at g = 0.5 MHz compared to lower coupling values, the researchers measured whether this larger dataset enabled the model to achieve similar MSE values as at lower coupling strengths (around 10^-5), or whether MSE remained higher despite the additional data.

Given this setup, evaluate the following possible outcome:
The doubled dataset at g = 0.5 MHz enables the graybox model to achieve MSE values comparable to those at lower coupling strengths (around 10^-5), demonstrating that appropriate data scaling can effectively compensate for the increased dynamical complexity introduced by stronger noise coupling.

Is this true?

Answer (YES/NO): NO